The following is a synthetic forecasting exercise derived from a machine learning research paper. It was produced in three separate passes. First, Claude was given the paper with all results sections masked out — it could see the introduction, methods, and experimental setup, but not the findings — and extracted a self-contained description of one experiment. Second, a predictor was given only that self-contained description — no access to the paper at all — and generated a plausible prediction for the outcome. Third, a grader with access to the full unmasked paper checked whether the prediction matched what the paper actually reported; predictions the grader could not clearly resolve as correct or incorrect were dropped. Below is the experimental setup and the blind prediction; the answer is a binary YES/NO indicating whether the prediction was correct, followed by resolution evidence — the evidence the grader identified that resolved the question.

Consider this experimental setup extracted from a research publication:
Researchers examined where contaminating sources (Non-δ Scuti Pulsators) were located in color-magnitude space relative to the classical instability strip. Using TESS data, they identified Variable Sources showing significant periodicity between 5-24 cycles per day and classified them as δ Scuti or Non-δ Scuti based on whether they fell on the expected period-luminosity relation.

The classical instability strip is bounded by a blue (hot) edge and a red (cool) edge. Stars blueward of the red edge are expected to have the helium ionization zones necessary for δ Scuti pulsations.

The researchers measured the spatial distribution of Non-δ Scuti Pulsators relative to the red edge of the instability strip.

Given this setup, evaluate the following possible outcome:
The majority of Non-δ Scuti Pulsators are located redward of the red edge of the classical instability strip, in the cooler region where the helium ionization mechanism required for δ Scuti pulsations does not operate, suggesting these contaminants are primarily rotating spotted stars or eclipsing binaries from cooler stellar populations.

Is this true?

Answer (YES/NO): NO